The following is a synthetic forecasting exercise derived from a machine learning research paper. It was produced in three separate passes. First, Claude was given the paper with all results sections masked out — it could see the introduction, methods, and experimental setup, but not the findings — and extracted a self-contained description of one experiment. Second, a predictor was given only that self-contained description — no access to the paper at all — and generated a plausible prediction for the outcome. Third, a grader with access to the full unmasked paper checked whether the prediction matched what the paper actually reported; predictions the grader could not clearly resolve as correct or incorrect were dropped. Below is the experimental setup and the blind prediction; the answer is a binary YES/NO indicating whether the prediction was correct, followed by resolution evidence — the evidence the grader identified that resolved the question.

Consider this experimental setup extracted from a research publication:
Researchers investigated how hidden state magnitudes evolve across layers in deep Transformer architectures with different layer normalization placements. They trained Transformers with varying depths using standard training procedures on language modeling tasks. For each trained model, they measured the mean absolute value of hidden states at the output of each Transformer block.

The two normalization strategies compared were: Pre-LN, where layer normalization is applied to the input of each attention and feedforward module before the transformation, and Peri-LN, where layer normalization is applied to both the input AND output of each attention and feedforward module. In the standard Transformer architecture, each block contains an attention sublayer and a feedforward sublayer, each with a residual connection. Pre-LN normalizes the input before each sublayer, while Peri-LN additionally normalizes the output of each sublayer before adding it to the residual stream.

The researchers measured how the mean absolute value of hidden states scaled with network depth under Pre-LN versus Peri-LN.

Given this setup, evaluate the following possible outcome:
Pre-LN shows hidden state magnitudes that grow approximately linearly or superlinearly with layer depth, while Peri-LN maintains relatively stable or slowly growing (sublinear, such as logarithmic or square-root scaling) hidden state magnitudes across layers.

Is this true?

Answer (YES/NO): NO